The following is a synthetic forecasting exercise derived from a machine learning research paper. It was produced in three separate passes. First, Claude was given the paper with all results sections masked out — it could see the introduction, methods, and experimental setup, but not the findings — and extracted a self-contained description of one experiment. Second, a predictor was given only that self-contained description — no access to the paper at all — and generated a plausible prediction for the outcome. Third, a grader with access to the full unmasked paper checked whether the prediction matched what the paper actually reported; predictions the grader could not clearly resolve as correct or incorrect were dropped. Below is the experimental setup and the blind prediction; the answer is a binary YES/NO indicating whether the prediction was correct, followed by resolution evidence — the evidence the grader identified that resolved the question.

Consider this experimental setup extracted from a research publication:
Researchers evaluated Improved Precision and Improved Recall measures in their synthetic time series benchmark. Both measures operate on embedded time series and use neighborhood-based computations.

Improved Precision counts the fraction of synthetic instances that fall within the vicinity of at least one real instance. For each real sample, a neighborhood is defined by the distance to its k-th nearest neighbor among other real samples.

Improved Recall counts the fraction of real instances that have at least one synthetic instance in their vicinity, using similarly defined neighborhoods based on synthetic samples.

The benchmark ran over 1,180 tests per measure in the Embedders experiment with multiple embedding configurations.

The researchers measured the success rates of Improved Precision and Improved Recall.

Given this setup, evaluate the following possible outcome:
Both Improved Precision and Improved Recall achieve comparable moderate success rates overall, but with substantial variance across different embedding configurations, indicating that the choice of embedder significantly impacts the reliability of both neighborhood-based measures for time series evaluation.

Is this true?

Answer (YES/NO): YES